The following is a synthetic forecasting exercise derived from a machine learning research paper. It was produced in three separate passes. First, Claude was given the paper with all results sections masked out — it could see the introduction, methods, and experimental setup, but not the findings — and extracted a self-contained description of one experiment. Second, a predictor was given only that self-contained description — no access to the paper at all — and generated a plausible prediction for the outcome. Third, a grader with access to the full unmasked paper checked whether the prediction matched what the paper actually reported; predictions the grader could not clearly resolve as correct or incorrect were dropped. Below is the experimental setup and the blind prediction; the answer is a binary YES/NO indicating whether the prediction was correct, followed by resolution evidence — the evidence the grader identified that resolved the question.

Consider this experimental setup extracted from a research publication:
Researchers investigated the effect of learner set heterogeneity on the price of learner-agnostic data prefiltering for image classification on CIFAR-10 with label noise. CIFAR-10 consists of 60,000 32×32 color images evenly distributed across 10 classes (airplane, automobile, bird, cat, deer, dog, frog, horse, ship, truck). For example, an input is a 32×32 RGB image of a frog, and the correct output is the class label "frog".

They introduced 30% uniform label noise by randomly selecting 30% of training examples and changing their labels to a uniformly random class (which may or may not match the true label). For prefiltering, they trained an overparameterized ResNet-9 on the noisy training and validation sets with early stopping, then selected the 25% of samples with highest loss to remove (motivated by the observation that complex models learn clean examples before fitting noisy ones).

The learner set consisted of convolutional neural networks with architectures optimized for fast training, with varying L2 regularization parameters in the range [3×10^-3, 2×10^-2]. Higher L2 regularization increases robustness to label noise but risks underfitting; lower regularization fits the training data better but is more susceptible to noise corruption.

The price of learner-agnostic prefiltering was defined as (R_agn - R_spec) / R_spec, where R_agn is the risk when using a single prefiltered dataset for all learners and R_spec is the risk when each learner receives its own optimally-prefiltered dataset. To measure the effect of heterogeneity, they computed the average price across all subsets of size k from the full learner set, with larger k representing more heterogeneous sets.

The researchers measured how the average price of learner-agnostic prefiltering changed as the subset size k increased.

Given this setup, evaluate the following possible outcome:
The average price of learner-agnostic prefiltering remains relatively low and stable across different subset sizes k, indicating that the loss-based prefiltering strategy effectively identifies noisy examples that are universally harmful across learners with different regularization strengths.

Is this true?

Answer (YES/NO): NO